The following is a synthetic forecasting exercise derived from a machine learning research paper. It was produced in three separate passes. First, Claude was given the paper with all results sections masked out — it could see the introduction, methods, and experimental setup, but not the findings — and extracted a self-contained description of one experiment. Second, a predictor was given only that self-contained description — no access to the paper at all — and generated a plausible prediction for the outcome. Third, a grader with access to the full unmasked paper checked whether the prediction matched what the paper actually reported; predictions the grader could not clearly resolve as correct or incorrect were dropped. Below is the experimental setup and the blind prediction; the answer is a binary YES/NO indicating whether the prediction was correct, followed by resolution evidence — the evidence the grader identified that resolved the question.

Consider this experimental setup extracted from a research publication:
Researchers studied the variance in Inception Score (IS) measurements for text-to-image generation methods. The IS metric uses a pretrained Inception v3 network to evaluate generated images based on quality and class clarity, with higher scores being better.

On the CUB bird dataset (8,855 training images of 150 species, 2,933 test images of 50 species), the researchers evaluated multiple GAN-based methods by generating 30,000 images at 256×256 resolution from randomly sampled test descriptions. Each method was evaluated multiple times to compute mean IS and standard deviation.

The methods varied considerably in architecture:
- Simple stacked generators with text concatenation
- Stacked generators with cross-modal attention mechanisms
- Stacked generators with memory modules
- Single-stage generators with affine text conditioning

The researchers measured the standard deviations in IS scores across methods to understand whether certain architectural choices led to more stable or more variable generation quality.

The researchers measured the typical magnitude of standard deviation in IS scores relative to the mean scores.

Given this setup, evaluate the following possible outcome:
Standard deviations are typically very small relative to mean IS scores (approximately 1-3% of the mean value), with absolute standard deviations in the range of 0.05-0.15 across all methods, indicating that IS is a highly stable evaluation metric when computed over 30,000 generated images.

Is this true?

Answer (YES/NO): NO